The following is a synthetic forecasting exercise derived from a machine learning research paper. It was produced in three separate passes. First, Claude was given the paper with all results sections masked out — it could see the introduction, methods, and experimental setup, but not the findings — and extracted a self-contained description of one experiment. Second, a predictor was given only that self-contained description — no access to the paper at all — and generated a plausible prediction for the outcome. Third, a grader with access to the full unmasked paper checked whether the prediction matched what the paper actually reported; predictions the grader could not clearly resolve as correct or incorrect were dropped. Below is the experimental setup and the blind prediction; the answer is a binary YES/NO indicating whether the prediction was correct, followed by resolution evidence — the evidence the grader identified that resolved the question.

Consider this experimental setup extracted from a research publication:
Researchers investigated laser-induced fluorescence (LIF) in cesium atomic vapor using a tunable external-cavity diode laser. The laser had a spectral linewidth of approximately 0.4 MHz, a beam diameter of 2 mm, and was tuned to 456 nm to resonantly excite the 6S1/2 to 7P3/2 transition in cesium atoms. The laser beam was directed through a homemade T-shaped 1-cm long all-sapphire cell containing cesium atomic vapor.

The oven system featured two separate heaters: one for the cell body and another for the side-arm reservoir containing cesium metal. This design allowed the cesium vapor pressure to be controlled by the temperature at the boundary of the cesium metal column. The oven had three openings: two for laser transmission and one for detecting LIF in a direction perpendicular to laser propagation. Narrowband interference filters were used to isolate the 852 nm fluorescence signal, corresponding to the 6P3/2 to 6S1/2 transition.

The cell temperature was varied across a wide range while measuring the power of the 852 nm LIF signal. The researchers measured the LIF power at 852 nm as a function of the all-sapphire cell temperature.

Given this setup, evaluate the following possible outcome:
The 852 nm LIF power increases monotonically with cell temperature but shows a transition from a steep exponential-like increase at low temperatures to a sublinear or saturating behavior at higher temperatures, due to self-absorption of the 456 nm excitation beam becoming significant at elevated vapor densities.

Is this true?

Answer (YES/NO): NO